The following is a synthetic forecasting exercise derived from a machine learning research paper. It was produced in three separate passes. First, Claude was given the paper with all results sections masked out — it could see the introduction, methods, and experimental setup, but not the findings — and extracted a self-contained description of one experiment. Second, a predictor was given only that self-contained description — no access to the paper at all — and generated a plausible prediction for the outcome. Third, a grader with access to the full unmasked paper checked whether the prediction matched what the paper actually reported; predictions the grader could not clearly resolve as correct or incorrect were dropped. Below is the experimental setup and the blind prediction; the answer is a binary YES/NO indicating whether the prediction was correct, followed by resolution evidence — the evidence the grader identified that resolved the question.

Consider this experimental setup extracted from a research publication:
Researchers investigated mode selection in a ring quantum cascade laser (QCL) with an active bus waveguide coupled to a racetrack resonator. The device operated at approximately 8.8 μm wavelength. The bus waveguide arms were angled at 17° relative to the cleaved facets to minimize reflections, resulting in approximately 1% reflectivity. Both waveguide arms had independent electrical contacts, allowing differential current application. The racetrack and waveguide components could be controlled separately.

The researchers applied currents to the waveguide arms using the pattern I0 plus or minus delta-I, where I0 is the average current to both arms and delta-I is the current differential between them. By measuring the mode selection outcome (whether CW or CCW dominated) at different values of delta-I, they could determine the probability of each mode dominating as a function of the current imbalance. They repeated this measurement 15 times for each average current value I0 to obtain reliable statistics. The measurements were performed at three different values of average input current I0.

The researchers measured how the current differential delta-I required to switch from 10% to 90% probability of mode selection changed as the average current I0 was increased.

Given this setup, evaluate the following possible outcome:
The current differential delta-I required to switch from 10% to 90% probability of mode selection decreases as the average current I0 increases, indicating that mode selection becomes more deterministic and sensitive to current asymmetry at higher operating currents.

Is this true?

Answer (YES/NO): YES